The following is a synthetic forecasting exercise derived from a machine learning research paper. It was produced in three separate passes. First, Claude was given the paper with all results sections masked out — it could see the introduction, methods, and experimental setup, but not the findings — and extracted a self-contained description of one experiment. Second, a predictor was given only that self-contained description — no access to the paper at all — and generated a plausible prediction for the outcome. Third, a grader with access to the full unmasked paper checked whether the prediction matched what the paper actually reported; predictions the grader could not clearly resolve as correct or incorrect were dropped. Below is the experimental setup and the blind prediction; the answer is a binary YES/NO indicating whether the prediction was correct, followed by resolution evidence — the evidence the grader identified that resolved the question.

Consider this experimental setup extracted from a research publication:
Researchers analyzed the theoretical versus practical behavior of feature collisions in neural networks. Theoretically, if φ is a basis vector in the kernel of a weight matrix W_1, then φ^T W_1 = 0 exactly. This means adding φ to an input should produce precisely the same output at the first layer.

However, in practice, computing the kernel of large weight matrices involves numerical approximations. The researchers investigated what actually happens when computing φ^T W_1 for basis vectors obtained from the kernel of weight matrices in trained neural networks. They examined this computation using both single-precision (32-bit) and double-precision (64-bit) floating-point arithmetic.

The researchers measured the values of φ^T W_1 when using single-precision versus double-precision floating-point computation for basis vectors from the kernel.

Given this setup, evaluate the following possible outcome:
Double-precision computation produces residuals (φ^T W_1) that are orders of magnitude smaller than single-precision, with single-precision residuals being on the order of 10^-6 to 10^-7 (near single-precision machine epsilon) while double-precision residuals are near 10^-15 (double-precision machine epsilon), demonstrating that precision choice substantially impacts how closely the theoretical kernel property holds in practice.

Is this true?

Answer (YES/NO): NO